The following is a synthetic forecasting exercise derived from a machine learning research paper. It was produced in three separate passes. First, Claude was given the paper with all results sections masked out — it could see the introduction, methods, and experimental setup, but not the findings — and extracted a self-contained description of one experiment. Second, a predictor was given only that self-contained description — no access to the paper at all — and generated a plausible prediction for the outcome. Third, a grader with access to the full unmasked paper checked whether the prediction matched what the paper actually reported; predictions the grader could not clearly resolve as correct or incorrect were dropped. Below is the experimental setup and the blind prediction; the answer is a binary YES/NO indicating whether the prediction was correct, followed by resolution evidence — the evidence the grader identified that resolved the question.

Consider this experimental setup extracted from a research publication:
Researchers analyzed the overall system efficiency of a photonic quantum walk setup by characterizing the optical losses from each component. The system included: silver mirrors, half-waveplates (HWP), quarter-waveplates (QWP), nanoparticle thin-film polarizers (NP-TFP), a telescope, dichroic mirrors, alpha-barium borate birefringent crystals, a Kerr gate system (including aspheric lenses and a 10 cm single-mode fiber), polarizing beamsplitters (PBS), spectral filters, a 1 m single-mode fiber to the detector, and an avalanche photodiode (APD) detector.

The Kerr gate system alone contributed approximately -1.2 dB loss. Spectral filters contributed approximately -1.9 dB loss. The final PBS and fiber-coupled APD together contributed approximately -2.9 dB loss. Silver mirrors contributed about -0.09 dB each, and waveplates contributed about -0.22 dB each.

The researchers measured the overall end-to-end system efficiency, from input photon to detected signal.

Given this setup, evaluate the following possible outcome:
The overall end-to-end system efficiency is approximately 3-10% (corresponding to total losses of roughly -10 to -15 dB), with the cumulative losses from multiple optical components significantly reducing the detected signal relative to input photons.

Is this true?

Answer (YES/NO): YES